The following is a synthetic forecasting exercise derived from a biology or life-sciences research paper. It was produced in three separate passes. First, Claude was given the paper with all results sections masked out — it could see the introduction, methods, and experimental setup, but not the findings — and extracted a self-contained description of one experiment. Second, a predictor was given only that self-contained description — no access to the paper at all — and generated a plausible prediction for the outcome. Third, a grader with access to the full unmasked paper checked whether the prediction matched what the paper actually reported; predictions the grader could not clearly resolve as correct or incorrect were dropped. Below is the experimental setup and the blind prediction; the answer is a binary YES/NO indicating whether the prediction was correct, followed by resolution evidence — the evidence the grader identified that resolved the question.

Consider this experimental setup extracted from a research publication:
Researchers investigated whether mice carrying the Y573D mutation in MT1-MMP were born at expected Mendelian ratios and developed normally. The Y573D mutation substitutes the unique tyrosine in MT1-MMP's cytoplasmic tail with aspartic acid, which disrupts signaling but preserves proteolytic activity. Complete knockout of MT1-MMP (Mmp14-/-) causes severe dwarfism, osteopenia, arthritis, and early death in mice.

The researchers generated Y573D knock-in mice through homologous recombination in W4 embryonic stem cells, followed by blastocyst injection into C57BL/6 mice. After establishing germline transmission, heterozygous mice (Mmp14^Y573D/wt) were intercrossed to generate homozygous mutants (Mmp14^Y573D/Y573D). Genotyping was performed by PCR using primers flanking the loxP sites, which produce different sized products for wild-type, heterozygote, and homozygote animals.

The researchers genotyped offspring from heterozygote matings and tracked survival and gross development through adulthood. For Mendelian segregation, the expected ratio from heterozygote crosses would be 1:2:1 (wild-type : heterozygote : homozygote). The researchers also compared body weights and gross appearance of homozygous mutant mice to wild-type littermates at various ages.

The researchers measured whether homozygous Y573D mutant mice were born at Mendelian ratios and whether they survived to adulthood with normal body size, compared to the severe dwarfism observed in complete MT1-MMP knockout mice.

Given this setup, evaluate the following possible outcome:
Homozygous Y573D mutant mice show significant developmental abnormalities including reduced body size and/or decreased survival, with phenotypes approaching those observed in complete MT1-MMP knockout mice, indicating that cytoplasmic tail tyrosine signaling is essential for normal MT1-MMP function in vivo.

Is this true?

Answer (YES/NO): NO